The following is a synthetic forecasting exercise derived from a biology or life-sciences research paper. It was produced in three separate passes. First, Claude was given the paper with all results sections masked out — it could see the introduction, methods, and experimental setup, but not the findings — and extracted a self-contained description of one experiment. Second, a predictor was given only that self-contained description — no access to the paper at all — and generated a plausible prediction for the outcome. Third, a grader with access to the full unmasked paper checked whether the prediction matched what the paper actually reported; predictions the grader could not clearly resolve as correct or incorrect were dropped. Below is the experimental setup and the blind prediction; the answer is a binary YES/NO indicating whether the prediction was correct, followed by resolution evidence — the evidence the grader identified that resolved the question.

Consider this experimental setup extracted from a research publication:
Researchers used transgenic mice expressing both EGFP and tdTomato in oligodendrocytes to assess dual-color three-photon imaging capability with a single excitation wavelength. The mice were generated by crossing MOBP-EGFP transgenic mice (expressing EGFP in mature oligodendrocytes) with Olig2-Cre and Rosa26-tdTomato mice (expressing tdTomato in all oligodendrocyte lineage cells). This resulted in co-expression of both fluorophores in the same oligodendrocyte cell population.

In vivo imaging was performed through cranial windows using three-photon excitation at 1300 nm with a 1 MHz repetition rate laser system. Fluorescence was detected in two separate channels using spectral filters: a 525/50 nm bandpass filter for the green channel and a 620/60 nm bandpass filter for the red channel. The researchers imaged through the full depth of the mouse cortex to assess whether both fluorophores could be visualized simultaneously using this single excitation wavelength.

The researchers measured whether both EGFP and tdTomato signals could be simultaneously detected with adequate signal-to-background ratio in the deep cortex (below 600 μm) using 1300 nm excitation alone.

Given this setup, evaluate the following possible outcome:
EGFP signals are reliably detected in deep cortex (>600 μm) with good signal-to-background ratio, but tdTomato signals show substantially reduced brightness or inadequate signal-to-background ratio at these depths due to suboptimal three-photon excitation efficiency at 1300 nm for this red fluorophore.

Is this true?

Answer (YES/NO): NO